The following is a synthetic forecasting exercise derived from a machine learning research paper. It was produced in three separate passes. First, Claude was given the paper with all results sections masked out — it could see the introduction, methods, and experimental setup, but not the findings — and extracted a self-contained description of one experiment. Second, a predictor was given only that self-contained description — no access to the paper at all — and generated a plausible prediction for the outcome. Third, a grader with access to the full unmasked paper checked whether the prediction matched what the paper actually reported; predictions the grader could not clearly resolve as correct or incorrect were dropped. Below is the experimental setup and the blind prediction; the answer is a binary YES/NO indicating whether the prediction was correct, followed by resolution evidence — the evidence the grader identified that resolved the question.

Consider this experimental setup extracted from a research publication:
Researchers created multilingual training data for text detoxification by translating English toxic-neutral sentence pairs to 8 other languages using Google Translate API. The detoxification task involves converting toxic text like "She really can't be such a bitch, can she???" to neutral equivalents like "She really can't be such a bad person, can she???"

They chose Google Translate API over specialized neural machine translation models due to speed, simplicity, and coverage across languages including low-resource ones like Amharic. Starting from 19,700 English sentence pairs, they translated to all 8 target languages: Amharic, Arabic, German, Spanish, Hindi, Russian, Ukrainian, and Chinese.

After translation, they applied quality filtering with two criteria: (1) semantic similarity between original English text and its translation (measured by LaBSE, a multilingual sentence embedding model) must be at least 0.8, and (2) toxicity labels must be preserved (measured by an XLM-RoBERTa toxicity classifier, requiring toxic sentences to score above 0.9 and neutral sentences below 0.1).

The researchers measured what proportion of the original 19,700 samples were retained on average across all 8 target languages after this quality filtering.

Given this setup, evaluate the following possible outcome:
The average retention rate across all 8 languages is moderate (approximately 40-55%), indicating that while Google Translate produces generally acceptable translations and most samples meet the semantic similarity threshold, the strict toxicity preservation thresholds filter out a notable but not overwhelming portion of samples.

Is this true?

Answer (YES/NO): NO